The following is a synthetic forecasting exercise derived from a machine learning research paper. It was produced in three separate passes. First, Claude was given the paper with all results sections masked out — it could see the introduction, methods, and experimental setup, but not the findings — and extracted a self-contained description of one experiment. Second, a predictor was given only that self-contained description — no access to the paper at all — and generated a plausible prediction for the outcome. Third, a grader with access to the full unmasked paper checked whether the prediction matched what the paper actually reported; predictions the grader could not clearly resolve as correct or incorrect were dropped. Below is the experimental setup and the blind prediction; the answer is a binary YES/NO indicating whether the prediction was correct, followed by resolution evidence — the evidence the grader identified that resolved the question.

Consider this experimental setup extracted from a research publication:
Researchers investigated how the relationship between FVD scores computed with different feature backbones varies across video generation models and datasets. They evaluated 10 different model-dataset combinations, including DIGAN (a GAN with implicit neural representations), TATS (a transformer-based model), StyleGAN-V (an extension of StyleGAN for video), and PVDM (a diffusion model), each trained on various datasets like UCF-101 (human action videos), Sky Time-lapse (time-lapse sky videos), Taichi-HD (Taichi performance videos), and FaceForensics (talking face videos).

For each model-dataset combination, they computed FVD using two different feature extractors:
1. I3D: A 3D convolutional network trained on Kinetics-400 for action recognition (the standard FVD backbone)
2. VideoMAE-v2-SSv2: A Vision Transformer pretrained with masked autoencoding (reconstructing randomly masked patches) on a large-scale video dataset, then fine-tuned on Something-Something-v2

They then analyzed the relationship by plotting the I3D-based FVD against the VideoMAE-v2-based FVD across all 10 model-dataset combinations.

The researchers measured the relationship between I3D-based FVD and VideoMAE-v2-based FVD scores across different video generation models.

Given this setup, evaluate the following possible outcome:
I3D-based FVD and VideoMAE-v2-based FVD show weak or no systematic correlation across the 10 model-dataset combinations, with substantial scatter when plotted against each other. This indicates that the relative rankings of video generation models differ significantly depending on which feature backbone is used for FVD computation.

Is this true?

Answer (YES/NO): YES